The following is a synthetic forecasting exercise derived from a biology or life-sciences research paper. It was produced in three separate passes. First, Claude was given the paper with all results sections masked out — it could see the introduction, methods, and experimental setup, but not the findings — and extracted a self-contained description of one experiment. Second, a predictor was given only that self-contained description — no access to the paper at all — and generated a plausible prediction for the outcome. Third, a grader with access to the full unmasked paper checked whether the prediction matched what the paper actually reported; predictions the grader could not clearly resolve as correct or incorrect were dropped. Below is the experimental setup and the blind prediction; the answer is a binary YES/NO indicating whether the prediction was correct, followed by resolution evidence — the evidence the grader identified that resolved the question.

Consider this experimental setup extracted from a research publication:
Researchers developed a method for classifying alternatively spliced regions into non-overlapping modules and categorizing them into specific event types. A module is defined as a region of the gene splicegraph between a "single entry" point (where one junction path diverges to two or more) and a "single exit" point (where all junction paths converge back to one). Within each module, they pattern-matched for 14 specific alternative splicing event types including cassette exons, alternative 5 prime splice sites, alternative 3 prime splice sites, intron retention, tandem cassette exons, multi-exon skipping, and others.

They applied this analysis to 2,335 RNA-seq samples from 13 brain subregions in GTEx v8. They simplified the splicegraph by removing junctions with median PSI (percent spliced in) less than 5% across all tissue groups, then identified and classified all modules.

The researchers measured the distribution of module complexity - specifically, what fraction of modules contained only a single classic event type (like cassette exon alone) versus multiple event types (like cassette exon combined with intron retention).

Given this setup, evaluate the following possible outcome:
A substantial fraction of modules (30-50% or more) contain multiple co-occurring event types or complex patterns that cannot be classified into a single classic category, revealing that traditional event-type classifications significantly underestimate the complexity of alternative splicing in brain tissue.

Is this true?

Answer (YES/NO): YES